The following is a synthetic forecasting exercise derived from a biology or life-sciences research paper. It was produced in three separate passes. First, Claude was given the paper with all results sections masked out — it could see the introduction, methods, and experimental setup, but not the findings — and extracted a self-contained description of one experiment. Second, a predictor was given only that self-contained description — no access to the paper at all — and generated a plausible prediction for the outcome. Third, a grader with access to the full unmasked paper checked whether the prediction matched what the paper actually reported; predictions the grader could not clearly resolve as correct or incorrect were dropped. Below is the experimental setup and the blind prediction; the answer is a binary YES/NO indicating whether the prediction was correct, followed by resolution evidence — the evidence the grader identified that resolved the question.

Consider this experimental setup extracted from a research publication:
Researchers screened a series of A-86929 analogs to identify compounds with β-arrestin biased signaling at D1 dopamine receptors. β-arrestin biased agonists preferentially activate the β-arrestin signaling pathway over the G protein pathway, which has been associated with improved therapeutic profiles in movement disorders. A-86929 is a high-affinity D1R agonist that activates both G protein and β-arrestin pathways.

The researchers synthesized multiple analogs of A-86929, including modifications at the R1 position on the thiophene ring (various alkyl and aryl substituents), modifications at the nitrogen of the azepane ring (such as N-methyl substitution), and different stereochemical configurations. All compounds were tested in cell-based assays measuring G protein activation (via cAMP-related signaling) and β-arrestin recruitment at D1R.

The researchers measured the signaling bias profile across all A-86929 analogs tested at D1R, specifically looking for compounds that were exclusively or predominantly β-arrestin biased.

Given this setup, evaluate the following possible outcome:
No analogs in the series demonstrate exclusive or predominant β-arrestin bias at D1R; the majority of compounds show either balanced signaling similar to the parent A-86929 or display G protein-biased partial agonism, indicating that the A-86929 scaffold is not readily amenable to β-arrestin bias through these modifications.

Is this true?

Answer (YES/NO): YES